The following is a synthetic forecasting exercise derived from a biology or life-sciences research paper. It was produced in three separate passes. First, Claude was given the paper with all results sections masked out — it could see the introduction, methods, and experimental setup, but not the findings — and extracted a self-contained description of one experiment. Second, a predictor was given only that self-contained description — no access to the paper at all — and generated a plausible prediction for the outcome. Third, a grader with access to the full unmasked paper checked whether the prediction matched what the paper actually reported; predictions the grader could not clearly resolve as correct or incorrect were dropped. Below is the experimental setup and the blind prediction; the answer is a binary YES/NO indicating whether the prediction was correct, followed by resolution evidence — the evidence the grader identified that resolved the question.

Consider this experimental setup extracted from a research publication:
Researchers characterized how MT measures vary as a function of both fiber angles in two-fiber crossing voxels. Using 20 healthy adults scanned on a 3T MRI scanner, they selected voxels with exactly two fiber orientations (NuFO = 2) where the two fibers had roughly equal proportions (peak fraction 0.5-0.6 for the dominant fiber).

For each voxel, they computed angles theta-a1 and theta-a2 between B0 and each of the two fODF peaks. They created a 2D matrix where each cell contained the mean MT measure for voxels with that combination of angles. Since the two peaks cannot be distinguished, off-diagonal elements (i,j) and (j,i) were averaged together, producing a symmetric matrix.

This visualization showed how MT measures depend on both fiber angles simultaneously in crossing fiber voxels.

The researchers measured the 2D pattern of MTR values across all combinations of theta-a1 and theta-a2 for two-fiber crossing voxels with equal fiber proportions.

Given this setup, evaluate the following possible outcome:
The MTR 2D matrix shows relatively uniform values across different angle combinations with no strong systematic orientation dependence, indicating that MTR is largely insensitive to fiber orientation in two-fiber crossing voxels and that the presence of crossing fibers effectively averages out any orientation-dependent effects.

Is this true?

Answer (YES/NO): NO